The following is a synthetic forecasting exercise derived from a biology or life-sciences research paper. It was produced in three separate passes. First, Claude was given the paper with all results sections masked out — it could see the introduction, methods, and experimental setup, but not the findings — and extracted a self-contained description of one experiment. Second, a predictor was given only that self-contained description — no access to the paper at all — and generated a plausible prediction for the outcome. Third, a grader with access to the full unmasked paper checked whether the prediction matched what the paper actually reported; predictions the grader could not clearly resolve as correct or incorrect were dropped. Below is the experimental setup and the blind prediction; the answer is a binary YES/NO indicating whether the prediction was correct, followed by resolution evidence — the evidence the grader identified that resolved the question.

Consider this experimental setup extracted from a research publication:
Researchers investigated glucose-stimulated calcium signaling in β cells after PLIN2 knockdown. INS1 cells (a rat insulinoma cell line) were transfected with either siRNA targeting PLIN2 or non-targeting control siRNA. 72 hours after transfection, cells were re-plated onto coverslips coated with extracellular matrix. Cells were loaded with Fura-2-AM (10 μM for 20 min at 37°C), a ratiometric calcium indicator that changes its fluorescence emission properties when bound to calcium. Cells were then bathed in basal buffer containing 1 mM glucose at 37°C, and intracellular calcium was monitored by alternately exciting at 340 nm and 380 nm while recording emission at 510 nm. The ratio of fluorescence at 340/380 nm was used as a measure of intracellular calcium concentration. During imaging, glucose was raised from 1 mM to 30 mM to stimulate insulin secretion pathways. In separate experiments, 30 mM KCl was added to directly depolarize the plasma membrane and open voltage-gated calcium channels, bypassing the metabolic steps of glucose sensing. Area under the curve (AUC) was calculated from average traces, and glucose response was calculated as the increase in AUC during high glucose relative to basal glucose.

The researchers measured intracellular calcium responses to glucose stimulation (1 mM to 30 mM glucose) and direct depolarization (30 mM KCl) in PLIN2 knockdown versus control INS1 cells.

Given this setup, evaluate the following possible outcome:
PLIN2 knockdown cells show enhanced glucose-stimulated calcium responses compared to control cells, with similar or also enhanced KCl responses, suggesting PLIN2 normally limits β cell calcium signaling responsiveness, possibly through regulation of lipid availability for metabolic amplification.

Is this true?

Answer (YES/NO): NO